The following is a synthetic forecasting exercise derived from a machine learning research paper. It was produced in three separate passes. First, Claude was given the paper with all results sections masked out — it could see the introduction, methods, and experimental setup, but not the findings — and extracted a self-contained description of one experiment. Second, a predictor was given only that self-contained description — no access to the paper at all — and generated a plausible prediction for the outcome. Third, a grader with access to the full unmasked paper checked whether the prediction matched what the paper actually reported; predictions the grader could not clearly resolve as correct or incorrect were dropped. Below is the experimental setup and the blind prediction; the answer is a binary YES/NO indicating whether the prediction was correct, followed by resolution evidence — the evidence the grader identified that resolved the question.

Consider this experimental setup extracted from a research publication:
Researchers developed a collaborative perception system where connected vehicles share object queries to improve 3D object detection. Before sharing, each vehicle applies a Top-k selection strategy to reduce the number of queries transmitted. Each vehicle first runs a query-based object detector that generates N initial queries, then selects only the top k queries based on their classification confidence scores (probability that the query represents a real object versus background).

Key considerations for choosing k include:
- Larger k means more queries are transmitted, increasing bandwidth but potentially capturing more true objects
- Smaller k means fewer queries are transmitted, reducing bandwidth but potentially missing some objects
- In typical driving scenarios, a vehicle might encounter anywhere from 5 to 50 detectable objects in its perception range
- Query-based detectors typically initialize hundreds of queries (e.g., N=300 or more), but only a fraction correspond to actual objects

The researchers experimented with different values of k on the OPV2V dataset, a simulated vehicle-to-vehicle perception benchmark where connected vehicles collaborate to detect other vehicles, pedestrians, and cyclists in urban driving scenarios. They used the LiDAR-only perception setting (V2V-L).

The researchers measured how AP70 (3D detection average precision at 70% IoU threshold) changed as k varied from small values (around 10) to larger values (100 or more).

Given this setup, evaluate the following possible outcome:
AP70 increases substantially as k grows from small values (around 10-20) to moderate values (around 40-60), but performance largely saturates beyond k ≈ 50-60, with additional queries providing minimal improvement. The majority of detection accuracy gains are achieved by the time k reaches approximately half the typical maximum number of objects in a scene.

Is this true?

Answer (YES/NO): NO